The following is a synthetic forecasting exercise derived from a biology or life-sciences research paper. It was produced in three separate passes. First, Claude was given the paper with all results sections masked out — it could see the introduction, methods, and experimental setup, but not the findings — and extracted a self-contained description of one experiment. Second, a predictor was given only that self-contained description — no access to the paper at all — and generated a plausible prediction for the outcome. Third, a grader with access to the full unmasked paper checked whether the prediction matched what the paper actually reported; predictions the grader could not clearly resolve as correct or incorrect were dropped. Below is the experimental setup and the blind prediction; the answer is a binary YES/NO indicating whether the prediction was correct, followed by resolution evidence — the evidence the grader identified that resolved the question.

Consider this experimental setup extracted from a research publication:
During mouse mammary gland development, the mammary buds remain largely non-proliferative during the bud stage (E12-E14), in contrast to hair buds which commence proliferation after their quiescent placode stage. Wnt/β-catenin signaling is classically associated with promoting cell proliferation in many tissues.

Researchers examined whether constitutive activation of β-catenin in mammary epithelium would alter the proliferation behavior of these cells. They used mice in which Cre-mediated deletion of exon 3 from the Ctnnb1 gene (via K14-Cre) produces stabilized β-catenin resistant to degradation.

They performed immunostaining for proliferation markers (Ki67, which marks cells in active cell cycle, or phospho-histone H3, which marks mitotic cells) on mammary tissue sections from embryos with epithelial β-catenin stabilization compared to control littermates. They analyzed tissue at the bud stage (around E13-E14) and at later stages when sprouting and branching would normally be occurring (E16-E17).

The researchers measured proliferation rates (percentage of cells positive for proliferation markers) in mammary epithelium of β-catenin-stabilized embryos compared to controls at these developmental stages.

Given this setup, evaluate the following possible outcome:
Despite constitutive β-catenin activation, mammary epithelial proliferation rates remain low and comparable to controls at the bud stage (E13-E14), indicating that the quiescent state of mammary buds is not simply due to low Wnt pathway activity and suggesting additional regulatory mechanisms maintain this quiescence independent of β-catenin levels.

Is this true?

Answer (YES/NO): NO